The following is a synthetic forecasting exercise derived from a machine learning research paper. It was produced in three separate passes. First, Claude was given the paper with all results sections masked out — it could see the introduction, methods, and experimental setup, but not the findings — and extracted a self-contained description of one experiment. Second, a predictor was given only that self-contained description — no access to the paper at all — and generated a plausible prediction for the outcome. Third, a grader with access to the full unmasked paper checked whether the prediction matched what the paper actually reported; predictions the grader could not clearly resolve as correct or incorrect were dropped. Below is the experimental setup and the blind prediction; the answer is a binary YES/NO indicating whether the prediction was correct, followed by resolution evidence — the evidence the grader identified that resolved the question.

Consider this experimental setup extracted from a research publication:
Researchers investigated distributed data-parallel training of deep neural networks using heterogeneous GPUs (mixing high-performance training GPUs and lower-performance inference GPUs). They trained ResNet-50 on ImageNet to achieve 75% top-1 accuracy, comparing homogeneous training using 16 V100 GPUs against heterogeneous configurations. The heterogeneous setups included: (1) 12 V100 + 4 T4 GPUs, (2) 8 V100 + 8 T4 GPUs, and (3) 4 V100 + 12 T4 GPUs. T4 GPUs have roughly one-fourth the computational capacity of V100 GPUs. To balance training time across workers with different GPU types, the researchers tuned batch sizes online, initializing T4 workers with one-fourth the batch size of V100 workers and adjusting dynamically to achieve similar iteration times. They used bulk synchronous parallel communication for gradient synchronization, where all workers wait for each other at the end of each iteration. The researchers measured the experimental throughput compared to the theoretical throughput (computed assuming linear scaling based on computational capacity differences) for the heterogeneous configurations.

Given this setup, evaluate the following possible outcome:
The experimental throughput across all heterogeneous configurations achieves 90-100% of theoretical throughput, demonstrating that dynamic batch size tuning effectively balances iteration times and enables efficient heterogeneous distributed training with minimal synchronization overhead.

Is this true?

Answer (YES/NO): NO